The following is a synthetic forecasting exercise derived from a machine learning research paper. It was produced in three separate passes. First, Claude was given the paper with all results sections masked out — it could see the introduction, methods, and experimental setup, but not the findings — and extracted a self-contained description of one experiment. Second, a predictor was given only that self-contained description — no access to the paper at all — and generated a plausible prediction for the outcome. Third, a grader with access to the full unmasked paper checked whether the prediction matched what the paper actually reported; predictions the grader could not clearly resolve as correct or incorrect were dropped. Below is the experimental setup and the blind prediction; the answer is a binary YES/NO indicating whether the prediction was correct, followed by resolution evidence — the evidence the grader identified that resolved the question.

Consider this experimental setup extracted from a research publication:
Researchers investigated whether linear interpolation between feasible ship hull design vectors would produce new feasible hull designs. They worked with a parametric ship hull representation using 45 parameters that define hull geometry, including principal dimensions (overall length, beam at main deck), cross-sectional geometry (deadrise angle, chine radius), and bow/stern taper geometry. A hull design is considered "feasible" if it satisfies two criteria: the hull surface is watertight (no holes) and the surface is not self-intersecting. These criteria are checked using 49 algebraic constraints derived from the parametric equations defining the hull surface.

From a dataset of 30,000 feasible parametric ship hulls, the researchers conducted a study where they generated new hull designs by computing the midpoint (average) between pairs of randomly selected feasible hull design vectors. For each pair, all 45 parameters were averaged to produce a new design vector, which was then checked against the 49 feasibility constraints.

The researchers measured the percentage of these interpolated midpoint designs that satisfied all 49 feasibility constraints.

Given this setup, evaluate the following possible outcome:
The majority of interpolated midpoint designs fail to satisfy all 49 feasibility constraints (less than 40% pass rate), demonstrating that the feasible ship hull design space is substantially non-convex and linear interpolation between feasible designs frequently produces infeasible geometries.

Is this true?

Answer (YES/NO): NO